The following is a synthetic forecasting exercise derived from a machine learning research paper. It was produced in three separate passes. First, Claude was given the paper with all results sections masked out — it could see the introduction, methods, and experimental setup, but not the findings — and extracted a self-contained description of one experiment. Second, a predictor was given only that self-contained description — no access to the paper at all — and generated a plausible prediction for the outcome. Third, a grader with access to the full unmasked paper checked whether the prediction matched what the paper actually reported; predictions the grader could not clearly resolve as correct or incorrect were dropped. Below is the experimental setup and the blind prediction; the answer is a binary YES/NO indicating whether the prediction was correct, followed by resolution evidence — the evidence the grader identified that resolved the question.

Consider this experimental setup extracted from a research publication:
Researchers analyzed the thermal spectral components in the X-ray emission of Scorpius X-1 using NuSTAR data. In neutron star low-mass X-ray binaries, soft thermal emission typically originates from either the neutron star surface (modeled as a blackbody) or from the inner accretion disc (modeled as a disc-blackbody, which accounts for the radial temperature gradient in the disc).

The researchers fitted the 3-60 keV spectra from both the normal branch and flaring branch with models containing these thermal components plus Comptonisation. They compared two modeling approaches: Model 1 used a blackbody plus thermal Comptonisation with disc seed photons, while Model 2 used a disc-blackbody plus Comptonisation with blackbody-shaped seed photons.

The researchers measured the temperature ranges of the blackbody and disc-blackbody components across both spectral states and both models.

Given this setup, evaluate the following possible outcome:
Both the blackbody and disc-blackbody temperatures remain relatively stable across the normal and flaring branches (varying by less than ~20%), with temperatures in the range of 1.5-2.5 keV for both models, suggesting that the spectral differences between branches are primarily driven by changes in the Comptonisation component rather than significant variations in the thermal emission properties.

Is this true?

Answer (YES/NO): NO